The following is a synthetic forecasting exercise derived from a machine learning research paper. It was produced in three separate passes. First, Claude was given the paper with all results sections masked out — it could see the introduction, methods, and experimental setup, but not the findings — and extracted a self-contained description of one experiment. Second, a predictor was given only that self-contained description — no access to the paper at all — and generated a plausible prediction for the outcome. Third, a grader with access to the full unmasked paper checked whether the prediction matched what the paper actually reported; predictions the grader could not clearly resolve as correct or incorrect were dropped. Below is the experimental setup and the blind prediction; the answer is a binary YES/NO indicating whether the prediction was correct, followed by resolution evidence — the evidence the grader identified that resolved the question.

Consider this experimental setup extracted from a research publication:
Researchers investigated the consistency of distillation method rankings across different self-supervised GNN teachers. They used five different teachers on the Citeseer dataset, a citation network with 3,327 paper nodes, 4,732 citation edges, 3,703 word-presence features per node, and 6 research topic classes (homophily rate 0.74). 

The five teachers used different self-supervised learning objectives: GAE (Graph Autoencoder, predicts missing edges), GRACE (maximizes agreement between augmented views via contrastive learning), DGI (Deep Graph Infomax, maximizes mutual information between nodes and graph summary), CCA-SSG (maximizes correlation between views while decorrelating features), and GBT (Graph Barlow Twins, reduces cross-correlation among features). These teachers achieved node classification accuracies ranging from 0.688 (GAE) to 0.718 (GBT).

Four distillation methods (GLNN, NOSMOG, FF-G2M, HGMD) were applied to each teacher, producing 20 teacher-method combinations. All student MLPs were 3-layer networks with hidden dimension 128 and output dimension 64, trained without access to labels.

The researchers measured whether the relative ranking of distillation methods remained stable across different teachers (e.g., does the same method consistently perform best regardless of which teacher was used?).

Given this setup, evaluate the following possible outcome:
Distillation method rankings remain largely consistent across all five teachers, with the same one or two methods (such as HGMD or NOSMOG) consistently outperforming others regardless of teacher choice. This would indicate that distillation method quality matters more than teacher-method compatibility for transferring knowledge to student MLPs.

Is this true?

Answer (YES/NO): NO